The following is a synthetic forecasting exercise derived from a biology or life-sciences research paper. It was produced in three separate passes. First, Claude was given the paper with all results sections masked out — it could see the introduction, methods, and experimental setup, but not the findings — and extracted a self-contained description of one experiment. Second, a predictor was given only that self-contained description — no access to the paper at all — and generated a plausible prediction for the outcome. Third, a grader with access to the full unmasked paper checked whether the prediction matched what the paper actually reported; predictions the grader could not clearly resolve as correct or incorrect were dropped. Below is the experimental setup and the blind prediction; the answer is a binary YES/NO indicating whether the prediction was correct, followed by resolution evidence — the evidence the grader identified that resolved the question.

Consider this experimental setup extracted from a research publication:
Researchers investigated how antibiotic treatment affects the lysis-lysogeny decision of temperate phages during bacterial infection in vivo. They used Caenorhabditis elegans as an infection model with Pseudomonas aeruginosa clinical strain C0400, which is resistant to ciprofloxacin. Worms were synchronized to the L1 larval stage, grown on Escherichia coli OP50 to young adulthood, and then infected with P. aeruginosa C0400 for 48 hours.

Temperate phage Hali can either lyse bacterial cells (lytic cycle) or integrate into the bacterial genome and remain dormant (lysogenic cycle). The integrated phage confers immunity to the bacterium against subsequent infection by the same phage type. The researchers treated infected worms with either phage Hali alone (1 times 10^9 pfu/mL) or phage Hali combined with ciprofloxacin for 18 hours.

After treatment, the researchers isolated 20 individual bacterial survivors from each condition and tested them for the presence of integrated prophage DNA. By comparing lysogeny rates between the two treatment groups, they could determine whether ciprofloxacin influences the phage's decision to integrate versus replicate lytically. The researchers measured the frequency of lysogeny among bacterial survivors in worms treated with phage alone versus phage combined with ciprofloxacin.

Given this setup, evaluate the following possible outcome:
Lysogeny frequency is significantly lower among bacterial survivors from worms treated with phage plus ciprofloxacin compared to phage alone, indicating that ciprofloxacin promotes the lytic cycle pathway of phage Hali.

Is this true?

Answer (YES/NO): YES